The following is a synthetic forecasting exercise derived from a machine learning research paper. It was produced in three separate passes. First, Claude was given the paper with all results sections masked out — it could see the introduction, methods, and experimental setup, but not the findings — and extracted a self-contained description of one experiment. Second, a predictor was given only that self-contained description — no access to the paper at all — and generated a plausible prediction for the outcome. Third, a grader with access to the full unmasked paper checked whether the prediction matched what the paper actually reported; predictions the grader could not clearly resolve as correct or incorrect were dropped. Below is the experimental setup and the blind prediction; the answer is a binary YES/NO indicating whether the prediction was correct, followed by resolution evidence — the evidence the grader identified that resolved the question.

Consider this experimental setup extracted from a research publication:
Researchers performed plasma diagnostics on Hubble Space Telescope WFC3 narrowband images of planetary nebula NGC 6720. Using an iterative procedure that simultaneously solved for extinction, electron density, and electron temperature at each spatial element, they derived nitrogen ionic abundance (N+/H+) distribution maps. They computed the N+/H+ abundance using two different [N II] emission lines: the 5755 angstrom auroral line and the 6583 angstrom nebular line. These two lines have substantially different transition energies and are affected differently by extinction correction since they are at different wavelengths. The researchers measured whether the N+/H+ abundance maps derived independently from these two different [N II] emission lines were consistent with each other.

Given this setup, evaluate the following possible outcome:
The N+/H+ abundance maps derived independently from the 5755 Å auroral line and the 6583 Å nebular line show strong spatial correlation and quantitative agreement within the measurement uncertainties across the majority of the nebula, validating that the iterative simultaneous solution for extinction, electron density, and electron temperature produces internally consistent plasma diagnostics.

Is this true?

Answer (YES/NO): YES